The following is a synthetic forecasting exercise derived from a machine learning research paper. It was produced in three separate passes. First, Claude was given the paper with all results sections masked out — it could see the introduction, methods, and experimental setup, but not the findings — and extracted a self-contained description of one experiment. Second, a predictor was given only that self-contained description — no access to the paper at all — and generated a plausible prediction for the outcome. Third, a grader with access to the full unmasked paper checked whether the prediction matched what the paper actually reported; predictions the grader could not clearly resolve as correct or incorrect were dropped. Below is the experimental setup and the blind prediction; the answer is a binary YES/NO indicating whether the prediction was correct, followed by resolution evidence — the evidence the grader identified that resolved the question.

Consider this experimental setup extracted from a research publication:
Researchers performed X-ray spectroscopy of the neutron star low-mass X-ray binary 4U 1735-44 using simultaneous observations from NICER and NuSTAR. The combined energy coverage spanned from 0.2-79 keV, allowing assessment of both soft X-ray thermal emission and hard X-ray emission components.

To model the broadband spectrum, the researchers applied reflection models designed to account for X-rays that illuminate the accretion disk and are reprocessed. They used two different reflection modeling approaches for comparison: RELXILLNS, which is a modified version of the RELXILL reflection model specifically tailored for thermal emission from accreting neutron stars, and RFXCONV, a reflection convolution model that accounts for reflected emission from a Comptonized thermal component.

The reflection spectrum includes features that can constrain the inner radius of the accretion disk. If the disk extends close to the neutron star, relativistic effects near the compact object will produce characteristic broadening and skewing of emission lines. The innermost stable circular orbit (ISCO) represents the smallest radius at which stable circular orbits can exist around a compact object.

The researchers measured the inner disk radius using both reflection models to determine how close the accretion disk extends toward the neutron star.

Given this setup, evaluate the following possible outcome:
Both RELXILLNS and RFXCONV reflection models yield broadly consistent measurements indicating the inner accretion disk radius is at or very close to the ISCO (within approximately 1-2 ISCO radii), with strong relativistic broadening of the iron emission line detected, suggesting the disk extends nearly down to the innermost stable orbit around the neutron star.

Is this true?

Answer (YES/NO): YES